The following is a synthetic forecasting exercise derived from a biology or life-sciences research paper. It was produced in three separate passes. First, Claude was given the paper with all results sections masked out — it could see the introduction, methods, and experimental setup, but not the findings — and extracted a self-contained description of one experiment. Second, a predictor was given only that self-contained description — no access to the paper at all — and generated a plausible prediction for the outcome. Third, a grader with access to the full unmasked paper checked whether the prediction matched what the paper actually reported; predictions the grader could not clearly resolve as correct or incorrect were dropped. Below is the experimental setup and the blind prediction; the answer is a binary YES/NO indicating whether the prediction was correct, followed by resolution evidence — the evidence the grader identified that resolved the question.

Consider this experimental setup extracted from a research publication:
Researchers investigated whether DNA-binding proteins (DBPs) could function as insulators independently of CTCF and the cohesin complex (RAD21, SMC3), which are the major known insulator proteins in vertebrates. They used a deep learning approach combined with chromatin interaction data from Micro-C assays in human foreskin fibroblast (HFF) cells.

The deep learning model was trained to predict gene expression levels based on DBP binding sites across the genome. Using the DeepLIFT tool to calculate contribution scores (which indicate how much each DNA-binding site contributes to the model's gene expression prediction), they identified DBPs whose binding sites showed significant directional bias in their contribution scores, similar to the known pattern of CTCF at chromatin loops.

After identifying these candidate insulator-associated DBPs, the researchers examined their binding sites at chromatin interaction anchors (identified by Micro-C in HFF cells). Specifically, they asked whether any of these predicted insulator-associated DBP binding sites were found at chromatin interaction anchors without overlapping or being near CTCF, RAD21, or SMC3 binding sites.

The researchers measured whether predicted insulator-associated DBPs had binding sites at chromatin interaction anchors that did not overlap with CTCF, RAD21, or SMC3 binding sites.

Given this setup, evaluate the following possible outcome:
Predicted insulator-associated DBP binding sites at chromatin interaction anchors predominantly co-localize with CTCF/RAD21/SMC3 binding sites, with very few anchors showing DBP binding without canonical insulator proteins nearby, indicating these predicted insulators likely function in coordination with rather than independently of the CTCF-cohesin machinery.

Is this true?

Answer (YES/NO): NO